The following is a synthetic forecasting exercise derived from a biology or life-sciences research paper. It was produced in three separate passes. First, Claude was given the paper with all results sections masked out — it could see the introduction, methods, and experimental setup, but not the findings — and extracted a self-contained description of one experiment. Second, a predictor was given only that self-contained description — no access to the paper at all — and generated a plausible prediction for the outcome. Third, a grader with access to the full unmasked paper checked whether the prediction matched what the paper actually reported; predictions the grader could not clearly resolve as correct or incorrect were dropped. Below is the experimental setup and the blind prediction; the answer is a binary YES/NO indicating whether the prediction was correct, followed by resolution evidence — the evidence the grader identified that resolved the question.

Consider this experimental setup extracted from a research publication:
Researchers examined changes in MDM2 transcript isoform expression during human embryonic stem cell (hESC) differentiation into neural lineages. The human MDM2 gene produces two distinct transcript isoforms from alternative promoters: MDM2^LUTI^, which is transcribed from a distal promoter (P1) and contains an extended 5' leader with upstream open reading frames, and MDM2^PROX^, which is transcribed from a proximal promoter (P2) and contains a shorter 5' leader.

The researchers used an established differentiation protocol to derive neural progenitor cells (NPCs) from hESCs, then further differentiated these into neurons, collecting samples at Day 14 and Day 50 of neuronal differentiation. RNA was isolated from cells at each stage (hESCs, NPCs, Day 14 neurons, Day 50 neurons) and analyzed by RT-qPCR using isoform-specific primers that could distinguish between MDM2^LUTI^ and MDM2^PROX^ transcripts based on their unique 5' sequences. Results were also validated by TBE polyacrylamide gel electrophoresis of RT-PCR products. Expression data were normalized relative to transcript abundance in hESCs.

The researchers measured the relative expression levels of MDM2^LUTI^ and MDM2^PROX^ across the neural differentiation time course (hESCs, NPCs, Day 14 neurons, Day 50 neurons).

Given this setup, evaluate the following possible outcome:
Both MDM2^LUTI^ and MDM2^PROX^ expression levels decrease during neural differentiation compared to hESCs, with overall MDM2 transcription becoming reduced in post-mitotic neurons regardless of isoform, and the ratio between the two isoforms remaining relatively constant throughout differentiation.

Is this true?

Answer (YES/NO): NO